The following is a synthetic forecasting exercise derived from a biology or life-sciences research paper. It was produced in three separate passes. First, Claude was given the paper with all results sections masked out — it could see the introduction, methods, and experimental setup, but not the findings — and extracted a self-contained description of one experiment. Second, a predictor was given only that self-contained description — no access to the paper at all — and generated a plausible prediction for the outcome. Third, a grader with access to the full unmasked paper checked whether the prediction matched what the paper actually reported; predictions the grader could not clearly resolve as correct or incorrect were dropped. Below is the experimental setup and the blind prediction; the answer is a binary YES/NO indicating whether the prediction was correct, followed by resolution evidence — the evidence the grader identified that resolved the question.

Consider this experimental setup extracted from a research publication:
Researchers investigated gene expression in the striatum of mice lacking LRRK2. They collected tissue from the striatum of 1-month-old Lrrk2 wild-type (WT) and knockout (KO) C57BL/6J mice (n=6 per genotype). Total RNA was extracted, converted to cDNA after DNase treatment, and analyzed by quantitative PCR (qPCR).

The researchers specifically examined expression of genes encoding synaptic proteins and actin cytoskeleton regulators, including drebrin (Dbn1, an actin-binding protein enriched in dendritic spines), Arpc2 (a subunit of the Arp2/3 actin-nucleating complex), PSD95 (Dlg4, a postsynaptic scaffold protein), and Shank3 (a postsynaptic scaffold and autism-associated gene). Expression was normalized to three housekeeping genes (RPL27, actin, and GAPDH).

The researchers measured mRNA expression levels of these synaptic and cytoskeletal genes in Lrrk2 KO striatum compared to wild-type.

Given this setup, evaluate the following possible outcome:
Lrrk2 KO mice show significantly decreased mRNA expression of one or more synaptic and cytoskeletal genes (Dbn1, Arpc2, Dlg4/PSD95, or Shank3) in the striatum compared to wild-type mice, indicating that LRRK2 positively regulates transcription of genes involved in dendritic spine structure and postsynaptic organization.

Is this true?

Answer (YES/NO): YES